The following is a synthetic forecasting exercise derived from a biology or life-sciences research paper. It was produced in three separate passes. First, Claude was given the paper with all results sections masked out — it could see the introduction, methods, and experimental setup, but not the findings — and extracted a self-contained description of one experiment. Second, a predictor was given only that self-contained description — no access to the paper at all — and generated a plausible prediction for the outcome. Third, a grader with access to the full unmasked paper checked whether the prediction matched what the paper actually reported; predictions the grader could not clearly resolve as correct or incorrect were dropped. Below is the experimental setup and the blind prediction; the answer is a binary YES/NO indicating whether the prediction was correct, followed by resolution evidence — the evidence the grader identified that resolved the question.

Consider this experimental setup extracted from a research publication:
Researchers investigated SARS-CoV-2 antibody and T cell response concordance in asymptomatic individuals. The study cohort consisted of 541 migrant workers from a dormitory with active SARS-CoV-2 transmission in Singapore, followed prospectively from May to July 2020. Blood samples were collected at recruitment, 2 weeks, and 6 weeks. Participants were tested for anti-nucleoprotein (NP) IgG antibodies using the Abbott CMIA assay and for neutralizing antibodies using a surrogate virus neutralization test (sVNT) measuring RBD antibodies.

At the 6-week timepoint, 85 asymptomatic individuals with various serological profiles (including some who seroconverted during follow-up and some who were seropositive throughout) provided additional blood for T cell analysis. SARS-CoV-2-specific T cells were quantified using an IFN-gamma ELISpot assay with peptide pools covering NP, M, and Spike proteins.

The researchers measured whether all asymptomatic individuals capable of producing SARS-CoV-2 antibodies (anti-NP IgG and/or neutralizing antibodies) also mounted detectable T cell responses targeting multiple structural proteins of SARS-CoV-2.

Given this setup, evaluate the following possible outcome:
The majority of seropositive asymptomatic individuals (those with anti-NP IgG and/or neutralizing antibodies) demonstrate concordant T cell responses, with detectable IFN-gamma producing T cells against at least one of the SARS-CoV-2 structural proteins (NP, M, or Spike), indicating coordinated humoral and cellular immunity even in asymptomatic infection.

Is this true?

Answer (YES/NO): YES